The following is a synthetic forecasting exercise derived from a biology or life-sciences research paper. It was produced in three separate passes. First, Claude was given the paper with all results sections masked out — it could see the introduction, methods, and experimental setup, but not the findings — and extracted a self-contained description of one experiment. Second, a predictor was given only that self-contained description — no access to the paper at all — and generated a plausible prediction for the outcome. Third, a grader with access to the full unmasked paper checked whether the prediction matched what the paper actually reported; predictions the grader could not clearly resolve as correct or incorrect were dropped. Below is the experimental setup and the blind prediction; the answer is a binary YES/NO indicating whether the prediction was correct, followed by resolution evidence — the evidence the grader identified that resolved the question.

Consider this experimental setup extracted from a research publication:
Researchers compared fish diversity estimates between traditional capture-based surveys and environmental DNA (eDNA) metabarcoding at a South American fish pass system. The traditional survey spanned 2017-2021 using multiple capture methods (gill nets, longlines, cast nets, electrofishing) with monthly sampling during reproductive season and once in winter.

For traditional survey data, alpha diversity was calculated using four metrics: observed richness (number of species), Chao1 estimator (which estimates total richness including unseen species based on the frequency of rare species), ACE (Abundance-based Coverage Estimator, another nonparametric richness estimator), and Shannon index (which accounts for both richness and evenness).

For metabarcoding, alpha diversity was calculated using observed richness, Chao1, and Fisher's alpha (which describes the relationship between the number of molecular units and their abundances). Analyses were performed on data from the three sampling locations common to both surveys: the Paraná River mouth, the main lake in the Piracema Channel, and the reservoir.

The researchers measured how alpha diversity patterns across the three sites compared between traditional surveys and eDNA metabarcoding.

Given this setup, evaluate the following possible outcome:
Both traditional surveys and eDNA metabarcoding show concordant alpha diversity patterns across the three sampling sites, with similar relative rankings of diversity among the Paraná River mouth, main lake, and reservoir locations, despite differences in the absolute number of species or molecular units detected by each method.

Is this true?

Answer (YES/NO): NO